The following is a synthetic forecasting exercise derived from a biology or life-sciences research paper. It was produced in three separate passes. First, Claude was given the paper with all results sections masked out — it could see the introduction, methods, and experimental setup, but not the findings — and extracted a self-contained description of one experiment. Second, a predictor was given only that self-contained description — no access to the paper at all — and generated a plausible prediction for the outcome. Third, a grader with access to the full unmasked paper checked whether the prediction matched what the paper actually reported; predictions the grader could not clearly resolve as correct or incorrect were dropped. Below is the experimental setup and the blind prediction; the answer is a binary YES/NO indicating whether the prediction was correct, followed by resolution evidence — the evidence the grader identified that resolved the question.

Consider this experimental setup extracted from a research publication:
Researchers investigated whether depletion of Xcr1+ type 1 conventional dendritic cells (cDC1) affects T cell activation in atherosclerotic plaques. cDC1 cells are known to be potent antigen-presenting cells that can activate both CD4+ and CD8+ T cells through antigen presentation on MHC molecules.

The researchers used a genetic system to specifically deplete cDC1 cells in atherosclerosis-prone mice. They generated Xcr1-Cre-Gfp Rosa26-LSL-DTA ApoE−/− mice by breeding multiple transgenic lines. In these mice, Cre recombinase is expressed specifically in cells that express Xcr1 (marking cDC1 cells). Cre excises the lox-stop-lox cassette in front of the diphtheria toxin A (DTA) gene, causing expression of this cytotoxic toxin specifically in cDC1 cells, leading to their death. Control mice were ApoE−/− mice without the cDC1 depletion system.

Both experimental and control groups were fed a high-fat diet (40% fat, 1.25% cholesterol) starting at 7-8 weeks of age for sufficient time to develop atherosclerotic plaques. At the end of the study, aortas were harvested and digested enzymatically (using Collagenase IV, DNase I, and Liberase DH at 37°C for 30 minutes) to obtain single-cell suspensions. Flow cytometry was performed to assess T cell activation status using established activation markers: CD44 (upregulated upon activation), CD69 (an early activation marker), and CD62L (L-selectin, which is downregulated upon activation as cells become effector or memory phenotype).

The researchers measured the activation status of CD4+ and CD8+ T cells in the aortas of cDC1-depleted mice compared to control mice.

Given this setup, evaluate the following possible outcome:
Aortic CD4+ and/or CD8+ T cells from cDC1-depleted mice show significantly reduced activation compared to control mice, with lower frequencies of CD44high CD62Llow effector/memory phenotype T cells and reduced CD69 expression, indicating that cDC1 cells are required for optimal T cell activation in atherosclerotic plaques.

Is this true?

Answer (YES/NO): YES